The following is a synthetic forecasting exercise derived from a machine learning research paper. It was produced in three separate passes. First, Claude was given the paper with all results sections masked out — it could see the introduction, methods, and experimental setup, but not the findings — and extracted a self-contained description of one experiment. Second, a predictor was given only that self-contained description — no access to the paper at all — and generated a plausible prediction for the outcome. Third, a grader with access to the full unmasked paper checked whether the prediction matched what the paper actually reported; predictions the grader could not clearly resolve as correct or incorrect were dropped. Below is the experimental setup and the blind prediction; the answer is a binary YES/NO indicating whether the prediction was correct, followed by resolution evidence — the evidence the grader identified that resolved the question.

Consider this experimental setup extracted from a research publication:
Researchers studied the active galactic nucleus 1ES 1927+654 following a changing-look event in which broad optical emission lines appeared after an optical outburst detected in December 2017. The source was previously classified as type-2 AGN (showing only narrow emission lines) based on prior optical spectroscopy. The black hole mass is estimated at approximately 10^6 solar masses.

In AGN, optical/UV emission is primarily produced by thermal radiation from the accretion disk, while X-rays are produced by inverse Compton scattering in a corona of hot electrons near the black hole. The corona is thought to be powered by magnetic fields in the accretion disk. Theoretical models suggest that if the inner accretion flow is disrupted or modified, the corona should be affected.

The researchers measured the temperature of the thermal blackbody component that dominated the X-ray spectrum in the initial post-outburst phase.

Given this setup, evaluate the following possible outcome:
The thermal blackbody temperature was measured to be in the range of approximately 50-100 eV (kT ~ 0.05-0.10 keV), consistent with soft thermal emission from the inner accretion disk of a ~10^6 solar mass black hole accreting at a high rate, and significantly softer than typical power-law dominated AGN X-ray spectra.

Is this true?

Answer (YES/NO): NO